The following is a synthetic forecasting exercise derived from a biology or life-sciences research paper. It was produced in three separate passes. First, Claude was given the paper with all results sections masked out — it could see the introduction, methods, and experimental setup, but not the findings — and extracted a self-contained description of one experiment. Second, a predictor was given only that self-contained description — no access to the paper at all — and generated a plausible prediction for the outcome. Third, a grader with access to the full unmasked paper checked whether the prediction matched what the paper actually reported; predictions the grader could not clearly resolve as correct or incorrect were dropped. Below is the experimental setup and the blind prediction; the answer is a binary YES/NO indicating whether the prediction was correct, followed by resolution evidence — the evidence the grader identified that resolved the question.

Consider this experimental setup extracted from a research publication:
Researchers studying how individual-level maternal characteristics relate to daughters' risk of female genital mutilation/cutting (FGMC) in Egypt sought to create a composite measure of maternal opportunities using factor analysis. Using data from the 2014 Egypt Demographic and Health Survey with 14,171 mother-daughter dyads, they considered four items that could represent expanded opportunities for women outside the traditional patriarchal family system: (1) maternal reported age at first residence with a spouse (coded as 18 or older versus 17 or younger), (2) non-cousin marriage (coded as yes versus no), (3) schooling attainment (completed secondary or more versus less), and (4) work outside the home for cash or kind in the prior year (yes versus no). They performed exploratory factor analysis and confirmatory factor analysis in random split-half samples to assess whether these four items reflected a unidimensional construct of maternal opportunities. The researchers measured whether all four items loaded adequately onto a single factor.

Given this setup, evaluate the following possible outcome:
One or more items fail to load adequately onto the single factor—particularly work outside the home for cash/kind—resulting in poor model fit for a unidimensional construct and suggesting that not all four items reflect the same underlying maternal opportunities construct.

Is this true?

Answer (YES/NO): NO